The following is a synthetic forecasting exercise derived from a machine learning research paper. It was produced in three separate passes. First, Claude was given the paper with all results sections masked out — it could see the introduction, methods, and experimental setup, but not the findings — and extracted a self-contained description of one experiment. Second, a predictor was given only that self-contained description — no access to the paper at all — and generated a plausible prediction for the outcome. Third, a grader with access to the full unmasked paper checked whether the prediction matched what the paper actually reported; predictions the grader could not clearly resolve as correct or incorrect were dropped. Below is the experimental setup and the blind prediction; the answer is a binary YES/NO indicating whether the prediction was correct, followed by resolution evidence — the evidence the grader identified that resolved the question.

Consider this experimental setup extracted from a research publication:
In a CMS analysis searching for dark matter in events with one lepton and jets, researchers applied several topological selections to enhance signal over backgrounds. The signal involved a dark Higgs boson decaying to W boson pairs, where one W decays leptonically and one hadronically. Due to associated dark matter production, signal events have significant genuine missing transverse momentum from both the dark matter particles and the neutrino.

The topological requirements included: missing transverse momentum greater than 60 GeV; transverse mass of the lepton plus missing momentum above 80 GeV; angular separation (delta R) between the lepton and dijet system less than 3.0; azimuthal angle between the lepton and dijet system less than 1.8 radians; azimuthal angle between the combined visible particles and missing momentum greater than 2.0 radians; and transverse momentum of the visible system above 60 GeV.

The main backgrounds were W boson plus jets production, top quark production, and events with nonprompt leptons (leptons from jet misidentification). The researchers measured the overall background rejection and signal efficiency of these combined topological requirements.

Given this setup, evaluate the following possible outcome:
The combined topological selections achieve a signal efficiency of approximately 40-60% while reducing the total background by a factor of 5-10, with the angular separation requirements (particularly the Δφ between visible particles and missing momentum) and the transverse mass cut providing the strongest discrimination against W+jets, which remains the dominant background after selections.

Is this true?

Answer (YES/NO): NO